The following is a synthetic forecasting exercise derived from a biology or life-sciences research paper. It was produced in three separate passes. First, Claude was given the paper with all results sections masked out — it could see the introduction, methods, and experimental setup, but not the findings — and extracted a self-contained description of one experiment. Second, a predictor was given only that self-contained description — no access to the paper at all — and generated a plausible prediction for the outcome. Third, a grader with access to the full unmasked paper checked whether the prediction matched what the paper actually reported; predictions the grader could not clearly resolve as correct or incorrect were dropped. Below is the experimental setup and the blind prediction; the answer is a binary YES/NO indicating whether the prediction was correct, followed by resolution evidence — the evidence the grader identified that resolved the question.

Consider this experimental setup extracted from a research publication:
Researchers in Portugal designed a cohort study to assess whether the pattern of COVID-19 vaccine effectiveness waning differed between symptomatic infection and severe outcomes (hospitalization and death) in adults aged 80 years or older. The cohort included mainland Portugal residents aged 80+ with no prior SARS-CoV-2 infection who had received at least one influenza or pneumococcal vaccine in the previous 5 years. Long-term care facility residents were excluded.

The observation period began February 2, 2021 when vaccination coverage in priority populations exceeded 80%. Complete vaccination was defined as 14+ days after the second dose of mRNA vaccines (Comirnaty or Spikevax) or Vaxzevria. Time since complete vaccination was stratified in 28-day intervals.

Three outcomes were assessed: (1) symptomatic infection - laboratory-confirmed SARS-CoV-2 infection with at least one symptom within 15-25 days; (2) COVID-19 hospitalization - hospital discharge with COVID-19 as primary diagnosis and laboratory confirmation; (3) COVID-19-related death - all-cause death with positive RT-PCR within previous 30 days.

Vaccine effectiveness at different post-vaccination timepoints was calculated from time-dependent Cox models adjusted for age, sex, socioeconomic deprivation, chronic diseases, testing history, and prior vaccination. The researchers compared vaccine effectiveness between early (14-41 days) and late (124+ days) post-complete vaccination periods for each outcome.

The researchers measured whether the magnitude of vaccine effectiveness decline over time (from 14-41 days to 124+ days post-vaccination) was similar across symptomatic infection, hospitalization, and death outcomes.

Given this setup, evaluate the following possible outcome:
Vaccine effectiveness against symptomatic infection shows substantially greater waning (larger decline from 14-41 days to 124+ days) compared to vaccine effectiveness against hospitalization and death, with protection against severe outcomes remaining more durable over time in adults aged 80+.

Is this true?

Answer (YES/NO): YES